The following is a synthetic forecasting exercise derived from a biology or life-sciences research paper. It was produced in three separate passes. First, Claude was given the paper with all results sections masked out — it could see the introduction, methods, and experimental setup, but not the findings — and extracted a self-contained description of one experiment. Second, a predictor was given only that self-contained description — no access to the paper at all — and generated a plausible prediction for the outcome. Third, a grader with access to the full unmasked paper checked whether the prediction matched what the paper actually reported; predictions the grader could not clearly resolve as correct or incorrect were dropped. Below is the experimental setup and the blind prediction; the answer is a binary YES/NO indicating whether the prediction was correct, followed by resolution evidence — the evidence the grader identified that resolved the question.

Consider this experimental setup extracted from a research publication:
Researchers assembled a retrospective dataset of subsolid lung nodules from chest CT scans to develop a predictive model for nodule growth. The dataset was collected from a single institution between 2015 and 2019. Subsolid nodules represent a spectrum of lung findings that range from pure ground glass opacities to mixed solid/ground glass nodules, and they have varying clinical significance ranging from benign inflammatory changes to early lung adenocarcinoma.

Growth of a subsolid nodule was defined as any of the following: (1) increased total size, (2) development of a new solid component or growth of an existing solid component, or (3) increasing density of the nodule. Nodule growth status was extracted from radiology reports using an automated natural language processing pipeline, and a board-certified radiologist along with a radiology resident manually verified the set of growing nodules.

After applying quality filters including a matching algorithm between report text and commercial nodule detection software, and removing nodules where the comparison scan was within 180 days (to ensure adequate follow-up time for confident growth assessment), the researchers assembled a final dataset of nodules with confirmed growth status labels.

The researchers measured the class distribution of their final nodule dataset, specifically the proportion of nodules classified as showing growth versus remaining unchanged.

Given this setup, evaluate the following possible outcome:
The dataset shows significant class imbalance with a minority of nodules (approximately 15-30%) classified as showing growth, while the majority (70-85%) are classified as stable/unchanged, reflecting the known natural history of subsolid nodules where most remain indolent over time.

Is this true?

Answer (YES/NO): YES